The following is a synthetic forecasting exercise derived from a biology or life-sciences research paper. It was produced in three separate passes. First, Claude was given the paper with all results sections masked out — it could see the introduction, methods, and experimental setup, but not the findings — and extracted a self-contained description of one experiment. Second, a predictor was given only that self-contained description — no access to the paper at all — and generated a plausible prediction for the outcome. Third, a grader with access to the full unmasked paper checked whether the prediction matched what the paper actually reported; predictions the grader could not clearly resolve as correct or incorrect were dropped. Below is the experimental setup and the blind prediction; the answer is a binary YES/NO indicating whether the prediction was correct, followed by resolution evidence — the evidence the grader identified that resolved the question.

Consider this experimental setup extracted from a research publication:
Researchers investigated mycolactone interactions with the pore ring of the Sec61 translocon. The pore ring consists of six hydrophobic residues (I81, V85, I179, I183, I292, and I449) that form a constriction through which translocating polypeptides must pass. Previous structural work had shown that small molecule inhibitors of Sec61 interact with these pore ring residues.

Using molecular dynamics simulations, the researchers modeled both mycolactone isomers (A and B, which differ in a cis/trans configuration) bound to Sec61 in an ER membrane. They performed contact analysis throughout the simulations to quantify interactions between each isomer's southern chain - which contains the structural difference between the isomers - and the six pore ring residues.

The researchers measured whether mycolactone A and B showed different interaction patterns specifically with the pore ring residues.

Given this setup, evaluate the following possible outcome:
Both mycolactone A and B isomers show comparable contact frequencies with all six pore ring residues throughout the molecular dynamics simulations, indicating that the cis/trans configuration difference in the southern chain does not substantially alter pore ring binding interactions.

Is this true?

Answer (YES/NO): NO